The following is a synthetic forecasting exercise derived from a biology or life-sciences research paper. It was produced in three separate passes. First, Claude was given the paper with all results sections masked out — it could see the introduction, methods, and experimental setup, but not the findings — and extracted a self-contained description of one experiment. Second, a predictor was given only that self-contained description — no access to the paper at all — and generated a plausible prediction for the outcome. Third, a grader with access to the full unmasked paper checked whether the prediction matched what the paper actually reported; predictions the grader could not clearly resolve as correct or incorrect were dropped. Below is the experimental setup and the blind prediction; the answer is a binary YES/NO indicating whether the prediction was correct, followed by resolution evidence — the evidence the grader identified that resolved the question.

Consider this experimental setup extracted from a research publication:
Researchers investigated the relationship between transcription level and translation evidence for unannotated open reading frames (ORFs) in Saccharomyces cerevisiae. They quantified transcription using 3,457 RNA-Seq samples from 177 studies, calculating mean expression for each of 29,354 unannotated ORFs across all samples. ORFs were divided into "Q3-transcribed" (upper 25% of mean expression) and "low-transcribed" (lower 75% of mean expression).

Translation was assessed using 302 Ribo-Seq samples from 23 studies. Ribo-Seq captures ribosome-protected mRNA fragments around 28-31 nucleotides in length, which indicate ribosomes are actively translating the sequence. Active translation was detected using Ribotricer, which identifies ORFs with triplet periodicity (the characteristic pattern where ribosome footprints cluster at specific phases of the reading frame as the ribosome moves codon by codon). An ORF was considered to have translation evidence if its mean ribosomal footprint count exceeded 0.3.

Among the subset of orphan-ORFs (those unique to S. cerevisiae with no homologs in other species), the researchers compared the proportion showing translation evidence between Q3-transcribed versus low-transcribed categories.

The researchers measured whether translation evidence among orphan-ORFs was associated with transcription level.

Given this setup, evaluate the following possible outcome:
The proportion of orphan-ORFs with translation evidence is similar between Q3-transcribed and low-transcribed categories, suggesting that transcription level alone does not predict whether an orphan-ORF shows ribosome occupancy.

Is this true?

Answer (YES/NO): NO